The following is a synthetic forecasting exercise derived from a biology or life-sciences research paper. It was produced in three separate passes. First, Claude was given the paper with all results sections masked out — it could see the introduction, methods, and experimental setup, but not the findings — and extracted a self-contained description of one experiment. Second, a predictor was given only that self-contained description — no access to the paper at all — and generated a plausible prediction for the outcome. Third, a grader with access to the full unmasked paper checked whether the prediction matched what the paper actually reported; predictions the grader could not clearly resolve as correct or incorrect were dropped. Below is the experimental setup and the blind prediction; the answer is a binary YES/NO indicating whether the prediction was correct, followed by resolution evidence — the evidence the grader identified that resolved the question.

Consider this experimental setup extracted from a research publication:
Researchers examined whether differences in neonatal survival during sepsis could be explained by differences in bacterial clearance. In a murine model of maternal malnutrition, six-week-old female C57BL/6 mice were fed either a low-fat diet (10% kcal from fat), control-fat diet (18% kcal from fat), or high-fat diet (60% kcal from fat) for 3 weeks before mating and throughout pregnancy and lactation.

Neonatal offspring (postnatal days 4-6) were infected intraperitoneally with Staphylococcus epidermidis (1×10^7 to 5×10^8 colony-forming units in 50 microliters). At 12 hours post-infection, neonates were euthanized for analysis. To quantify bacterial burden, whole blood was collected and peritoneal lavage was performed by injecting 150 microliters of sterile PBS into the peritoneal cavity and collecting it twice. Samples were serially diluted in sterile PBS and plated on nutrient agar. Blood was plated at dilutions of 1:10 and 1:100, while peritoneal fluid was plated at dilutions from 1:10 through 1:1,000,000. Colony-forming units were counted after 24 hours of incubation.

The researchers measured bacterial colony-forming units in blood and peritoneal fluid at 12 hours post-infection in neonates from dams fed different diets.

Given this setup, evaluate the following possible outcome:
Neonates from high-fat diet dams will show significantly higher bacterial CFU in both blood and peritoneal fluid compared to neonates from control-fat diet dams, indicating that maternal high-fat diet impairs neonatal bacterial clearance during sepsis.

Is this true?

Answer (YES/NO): NO